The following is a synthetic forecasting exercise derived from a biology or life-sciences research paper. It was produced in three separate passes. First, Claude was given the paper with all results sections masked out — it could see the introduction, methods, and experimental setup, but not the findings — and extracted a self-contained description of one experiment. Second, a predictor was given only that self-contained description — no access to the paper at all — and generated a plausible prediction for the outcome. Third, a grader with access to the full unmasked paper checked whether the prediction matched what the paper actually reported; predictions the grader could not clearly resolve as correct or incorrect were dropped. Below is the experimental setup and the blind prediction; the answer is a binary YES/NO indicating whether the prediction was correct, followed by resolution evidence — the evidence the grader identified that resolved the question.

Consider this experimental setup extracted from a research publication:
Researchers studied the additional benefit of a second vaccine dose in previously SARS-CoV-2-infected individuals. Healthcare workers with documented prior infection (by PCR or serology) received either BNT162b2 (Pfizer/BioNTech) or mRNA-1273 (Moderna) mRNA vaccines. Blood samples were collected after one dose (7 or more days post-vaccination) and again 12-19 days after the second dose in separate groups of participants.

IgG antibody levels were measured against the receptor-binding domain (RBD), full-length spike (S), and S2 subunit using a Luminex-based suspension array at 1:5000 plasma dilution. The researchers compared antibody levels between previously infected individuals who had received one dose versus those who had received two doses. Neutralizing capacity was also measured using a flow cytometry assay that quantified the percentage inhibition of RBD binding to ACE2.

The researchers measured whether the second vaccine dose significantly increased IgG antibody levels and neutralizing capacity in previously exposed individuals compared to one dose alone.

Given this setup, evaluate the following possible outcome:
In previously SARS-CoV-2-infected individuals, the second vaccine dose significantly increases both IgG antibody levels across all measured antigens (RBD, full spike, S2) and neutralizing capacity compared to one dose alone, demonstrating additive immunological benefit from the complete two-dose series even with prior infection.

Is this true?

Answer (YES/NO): NO